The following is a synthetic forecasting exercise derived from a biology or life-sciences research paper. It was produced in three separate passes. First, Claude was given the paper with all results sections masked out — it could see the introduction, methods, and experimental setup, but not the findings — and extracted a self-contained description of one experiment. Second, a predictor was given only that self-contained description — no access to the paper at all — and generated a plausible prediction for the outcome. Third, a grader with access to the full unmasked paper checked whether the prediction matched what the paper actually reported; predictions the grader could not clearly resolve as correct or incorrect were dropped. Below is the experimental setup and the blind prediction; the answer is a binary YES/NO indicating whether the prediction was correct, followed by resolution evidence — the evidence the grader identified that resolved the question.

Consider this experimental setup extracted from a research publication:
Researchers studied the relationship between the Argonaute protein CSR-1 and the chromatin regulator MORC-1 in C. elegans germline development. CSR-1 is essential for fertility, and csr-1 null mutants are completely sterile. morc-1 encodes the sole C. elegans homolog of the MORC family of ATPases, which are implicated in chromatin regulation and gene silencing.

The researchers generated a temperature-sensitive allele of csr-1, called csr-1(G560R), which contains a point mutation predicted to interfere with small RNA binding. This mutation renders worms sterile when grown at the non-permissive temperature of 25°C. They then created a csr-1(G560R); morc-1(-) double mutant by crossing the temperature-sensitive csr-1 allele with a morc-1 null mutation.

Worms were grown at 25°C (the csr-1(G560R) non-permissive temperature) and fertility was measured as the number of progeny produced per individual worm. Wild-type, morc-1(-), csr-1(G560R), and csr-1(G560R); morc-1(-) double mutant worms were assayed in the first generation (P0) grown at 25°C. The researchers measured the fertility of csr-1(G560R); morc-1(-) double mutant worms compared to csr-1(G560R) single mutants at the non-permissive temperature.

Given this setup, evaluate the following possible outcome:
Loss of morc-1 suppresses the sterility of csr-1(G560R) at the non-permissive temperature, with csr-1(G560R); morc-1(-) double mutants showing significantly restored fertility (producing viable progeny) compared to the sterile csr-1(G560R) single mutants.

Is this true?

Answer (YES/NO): YES